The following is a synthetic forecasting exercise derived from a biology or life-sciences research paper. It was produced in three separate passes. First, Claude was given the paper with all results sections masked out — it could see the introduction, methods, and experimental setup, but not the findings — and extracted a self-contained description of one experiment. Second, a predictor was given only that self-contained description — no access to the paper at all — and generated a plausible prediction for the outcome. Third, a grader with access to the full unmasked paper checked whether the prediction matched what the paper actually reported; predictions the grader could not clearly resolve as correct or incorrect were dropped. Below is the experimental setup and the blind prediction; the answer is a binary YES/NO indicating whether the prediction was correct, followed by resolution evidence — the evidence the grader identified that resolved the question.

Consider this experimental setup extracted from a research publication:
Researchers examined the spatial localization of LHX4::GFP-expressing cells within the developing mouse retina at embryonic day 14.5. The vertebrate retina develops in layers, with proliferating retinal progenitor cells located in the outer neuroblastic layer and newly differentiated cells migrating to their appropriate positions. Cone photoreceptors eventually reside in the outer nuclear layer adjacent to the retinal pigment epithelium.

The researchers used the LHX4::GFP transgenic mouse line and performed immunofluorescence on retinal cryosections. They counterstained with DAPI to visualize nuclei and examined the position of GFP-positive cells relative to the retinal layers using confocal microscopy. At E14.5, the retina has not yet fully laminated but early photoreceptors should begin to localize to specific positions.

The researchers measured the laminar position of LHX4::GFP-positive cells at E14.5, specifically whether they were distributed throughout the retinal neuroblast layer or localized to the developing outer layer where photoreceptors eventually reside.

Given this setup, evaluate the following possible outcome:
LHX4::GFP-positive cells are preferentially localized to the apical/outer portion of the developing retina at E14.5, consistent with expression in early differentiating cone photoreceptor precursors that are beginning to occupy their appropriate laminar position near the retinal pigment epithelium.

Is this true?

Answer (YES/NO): YES